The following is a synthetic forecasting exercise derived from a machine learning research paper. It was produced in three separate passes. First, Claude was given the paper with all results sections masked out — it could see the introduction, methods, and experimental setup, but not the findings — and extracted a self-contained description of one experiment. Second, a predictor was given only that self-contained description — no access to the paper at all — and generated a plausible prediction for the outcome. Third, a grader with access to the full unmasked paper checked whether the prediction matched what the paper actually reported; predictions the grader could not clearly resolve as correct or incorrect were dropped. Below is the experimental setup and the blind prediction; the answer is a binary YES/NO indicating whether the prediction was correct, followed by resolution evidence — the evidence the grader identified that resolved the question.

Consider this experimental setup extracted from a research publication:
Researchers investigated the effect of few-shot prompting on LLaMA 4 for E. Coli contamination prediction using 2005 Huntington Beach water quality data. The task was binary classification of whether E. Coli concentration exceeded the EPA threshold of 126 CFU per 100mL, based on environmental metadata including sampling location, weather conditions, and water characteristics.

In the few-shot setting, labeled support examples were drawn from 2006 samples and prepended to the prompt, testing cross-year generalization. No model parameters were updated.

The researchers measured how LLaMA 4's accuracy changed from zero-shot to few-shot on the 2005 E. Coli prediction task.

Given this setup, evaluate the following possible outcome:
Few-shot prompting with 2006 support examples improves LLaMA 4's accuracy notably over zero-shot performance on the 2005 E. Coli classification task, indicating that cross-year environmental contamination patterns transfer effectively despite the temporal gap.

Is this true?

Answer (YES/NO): NO